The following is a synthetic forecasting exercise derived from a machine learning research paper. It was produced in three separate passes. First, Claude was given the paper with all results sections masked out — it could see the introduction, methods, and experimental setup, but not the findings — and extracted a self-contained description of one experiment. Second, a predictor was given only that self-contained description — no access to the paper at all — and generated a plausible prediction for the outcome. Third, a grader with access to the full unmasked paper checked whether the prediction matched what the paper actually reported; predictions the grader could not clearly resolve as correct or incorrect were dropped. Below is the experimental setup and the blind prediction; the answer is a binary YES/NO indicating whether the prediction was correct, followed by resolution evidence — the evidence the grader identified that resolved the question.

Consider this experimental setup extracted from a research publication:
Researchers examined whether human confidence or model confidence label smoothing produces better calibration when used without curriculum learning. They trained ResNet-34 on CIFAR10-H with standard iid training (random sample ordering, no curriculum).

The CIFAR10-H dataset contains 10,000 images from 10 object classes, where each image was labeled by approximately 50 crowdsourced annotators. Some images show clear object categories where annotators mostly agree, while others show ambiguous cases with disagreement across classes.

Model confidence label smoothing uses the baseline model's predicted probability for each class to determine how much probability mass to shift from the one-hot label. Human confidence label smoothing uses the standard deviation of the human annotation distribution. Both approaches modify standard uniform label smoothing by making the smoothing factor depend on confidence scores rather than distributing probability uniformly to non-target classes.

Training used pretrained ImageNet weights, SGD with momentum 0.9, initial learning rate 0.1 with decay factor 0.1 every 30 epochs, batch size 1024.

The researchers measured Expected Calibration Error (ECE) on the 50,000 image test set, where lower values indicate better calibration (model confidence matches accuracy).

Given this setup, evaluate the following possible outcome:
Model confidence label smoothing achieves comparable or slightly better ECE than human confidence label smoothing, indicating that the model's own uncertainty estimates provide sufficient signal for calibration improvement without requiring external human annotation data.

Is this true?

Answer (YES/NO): NO